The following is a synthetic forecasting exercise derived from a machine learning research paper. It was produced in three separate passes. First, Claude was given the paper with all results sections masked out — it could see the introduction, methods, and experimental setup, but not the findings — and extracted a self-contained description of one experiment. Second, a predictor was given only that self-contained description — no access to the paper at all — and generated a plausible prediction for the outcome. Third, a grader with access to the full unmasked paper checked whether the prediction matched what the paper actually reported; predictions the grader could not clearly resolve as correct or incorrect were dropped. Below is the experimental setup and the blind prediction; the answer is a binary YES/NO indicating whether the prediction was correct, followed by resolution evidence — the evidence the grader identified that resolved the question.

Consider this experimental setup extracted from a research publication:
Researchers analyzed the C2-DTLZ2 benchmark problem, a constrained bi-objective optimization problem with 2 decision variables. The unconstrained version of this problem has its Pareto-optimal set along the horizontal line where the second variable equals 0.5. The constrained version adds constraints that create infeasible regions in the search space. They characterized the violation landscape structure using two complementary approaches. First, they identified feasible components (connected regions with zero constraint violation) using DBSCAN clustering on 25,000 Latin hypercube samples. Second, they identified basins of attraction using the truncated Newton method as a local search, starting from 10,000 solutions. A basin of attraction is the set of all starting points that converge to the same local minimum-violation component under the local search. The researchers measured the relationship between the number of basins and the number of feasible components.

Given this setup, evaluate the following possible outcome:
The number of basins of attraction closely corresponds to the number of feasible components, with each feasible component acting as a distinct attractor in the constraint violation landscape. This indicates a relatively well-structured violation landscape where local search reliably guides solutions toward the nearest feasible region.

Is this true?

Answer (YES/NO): YES